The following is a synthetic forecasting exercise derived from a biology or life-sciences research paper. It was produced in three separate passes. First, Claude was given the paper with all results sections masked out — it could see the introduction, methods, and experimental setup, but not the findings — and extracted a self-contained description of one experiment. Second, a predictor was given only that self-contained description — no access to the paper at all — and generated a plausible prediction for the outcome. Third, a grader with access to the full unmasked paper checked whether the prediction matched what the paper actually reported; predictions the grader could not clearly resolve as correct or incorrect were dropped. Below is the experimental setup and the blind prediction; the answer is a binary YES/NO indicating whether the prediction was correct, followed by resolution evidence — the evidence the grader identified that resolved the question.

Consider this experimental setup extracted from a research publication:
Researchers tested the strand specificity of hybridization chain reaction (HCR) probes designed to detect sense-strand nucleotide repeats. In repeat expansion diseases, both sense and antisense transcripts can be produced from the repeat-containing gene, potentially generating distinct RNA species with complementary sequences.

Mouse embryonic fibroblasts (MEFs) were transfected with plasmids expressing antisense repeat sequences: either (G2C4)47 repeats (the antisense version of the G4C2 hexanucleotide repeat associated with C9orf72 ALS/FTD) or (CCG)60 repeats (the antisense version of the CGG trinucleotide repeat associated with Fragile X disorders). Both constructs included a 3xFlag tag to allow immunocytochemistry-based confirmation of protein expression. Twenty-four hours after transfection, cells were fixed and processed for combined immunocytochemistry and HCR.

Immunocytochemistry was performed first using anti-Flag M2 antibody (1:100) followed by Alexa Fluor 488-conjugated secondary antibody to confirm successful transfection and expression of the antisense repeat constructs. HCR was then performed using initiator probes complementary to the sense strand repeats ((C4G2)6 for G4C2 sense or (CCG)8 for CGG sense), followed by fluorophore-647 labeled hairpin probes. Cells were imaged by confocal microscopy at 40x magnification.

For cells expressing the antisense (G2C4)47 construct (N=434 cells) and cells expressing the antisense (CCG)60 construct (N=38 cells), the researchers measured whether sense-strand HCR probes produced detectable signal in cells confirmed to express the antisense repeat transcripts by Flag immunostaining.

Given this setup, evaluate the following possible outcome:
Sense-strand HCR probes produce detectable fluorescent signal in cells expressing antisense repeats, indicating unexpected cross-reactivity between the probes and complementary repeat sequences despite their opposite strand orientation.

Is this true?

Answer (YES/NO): NO